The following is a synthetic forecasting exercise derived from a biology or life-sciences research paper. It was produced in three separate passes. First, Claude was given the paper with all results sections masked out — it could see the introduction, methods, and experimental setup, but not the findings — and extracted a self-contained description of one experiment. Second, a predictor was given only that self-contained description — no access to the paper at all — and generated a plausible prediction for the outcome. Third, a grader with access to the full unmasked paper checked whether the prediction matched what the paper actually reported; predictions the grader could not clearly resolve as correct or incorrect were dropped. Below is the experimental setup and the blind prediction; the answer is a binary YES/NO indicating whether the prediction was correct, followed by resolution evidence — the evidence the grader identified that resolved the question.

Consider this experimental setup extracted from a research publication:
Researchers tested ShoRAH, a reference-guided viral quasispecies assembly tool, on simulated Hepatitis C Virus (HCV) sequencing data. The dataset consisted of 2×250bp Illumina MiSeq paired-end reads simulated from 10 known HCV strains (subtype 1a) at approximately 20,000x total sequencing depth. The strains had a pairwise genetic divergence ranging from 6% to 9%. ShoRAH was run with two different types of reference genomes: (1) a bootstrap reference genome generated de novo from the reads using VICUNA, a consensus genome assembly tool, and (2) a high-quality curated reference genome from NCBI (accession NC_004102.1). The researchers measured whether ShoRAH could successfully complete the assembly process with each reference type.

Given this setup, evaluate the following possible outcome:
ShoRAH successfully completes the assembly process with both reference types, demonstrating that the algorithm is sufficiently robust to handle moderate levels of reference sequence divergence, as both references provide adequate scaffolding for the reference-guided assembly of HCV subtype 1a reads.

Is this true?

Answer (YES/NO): NO